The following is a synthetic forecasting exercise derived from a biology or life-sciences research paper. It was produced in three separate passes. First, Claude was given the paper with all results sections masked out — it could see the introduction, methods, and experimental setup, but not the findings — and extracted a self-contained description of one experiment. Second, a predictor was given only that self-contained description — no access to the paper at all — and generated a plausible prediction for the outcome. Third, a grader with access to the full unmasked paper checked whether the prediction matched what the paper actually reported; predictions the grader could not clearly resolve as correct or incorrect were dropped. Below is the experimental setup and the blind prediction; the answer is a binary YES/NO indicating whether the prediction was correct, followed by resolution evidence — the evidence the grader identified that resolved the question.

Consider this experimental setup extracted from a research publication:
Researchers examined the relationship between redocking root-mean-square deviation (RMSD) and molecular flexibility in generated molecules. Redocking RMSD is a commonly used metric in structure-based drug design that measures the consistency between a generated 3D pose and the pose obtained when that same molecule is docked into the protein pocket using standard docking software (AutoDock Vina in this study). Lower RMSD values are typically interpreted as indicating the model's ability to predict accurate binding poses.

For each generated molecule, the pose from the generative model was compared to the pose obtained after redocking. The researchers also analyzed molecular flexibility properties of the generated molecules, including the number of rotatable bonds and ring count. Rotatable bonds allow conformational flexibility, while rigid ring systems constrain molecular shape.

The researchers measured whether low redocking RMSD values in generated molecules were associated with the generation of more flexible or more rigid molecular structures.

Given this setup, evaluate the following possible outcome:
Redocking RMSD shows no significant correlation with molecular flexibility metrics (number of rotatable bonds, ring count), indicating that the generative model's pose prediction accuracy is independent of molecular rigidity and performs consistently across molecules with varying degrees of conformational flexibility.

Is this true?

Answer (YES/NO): NO